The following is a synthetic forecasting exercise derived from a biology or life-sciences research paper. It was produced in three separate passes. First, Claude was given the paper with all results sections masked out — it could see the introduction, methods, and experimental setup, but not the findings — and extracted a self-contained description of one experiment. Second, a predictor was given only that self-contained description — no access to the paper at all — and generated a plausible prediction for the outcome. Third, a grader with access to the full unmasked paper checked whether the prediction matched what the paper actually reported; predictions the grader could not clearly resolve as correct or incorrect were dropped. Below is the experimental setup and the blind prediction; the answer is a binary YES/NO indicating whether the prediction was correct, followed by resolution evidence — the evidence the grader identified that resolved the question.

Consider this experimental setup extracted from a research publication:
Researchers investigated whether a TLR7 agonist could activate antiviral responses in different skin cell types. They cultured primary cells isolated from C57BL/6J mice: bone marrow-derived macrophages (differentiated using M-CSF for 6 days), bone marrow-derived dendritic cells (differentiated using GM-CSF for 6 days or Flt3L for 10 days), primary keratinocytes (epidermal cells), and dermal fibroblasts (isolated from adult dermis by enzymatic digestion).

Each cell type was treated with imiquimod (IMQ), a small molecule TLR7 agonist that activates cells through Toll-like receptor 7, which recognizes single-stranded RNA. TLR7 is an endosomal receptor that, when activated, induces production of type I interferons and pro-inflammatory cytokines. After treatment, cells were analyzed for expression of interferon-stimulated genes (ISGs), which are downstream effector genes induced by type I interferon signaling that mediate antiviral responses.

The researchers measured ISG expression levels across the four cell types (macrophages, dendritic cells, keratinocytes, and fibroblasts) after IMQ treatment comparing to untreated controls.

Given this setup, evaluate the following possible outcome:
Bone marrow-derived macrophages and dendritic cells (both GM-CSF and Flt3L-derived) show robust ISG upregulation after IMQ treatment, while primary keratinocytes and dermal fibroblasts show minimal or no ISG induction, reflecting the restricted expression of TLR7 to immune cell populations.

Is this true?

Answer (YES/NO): YES